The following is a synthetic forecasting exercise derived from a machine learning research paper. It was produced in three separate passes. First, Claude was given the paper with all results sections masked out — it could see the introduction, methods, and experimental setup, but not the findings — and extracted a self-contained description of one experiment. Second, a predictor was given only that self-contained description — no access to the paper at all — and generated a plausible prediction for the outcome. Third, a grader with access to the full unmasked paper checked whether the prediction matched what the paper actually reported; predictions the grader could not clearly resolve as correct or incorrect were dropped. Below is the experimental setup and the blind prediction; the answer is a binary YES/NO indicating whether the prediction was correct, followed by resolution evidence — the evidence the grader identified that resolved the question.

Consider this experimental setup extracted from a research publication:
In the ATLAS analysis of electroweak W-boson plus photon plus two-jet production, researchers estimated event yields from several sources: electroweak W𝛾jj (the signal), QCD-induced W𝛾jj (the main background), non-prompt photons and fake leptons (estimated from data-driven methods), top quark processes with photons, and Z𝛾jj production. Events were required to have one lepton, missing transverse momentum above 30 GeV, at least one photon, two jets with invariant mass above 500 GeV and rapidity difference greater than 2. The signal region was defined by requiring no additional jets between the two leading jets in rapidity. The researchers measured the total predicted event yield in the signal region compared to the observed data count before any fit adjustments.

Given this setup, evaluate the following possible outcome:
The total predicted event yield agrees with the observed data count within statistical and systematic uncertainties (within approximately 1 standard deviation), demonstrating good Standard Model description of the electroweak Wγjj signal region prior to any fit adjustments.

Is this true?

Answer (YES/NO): YES